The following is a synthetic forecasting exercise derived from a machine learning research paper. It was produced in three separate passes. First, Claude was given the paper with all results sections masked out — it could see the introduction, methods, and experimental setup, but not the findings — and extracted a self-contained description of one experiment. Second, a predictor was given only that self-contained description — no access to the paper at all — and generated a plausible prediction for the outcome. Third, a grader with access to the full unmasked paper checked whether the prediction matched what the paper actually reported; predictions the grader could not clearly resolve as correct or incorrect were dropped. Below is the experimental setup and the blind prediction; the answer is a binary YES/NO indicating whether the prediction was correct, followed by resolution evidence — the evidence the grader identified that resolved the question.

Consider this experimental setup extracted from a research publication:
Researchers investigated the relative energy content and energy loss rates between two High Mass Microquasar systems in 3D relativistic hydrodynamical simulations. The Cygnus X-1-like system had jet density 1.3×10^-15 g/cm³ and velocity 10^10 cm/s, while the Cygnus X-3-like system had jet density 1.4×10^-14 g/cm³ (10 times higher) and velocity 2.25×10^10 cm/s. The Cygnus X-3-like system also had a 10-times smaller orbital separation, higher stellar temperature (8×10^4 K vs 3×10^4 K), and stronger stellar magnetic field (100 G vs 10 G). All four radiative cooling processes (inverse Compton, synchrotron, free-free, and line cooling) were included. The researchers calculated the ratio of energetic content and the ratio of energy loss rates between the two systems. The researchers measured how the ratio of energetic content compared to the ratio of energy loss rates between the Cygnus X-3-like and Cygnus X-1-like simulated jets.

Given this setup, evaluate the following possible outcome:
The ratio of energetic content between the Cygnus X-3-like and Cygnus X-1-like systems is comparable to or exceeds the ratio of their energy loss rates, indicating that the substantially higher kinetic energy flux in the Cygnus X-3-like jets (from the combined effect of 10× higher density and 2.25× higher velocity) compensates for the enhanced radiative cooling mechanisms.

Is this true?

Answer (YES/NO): NO